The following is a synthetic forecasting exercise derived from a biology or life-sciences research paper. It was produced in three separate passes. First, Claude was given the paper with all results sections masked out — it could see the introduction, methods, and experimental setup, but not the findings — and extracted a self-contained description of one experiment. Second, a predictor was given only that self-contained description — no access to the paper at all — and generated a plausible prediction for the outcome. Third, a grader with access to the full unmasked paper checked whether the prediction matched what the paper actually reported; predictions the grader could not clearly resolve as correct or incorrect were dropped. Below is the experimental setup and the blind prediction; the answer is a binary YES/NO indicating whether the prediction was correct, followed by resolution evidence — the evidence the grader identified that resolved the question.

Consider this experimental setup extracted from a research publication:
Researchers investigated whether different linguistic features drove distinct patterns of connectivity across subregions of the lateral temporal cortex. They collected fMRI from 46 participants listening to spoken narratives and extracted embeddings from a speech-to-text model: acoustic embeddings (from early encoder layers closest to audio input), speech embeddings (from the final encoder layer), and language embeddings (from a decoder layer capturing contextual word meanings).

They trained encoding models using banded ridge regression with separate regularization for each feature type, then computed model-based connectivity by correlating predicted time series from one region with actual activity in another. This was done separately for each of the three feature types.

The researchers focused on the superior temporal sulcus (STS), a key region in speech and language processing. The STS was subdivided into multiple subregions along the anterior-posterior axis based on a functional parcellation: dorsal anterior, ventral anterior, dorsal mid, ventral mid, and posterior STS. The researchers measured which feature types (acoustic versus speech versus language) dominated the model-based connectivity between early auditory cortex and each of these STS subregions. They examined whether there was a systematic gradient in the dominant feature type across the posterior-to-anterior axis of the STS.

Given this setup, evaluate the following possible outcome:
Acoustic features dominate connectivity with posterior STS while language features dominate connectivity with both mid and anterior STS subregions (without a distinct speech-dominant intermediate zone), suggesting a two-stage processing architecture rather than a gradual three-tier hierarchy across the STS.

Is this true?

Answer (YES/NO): NO